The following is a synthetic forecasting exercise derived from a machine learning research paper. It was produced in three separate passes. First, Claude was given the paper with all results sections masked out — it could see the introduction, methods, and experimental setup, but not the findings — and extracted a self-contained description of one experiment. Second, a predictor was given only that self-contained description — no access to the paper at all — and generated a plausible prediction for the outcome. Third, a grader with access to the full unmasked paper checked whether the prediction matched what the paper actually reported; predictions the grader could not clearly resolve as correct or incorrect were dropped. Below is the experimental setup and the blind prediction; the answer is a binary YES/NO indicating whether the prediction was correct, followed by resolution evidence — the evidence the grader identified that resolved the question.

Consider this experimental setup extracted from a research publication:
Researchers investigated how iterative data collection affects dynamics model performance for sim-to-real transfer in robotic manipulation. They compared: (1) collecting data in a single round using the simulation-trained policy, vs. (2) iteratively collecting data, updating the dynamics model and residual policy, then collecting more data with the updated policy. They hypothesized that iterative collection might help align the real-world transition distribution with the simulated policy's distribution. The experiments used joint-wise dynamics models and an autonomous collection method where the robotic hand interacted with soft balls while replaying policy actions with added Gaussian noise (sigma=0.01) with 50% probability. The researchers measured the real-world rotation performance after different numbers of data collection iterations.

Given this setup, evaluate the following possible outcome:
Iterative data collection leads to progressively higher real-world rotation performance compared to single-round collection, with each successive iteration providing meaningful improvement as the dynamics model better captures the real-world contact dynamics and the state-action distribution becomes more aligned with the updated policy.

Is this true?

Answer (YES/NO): NO